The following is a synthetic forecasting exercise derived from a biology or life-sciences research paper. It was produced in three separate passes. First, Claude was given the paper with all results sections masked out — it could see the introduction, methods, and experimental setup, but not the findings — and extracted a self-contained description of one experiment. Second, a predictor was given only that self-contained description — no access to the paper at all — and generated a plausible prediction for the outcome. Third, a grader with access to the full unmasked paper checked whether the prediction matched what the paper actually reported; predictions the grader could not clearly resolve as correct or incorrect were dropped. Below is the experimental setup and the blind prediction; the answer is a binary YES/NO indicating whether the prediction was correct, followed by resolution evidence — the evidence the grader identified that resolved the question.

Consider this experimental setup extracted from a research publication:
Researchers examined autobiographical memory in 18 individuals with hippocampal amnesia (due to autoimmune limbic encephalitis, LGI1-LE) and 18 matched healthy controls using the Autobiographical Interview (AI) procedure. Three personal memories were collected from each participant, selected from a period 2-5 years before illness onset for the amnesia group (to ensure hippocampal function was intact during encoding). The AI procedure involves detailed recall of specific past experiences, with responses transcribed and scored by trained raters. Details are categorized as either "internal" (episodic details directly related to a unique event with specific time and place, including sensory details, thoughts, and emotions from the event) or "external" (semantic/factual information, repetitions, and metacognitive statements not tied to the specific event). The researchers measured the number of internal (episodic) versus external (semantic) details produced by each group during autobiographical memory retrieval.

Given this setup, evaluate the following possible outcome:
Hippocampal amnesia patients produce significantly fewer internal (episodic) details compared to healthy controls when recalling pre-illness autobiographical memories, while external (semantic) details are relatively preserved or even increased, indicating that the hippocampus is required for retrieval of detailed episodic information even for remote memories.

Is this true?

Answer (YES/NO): YES